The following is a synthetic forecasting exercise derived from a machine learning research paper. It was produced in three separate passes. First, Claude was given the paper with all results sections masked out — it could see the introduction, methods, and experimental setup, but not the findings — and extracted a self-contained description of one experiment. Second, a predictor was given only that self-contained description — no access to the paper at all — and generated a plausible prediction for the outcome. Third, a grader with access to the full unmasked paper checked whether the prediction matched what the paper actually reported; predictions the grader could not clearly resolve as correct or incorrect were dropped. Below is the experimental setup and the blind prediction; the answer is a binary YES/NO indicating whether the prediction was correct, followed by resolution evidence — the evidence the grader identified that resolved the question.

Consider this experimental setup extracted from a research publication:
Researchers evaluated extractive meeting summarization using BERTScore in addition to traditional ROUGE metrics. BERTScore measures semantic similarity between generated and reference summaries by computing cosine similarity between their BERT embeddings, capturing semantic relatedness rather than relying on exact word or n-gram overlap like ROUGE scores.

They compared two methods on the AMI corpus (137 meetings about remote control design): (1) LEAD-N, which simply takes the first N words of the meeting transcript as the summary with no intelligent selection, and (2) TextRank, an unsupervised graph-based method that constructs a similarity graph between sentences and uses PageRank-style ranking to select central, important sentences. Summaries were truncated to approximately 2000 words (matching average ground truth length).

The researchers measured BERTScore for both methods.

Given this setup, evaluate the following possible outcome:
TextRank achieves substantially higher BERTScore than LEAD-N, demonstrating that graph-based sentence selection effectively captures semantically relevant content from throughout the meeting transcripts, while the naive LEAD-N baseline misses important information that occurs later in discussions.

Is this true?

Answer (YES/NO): NO